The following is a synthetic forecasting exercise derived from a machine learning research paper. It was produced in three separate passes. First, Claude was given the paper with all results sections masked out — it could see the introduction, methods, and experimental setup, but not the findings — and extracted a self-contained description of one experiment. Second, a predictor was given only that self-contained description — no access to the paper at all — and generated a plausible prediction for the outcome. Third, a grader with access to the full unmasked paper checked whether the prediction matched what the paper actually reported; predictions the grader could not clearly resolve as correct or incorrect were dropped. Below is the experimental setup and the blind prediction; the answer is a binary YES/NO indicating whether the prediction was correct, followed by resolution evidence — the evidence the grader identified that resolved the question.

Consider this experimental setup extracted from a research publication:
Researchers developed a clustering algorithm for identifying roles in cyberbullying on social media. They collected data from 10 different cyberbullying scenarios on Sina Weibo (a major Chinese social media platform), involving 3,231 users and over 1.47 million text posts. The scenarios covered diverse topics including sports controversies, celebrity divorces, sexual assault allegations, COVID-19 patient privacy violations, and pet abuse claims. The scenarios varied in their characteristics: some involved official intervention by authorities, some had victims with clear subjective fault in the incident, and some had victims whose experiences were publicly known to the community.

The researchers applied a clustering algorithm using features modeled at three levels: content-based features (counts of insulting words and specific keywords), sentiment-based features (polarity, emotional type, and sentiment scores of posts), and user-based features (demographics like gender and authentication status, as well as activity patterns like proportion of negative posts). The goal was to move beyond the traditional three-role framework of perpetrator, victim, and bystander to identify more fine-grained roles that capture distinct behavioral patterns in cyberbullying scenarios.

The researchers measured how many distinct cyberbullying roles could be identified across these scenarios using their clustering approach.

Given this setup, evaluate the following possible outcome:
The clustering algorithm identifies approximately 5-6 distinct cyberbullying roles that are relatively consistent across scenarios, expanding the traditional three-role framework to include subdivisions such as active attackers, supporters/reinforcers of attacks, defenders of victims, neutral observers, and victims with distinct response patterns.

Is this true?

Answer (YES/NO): NO